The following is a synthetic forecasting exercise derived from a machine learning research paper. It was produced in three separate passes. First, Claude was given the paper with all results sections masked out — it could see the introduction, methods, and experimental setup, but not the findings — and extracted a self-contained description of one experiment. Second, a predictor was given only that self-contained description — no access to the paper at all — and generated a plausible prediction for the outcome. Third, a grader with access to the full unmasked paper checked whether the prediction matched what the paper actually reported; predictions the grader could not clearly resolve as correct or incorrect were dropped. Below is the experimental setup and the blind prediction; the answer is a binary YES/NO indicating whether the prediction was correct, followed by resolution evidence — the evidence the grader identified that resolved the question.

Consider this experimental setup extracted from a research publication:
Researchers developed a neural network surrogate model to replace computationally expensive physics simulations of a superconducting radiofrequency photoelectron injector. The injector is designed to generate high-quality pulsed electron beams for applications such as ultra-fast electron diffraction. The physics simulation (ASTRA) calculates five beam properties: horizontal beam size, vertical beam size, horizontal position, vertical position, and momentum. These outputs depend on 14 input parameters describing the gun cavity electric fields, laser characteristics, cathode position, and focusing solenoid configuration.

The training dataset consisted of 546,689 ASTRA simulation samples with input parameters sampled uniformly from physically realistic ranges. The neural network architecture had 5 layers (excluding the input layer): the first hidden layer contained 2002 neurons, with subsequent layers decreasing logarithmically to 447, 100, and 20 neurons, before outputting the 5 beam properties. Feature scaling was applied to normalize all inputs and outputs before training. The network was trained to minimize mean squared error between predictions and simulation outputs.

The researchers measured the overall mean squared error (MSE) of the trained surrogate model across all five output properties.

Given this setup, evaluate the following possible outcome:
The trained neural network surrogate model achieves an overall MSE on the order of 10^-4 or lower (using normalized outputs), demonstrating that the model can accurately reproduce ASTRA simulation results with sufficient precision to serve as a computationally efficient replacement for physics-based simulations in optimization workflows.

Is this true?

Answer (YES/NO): YES